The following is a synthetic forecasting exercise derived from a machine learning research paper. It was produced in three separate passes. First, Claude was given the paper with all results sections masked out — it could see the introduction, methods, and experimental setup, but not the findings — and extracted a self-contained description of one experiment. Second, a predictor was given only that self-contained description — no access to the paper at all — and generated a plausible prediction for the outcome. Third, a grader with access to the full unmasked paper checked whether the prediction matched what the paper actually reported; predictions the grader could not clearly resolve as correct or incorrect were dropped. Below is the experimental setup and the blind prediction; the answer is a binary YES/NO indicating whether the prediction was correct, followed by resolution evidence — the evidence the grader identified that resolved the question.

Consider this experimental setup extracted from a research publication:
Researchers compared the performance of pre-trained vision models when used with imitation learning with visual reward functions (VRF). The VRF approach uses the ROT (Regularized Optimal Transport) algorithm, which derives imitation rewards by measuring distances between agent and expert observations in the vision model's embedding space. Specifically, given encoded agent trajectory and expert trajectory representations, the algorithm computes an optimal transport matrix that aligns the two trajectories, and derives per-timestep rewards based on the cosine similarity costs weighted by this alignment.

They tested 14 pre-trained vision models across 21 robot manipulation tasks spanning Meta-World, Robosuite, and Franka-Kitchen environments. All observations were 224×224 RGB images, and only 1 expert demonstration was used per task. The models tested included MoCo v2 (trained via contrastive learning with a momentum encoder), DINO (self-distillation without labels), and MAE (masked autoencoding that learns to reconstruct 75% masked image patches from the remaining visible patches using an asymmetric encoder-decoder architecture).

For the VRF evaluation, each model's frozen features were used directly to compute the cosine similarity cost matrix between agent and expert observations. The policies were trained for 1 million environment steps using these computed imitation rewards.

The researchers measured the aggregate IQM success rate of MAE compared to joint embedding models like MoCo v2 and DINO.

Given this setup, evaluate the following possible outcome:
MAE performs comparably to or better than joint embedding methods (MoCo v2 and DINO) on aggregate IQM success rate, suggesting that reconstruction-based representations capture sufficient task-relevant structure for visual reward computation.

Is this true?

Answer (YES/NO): NO